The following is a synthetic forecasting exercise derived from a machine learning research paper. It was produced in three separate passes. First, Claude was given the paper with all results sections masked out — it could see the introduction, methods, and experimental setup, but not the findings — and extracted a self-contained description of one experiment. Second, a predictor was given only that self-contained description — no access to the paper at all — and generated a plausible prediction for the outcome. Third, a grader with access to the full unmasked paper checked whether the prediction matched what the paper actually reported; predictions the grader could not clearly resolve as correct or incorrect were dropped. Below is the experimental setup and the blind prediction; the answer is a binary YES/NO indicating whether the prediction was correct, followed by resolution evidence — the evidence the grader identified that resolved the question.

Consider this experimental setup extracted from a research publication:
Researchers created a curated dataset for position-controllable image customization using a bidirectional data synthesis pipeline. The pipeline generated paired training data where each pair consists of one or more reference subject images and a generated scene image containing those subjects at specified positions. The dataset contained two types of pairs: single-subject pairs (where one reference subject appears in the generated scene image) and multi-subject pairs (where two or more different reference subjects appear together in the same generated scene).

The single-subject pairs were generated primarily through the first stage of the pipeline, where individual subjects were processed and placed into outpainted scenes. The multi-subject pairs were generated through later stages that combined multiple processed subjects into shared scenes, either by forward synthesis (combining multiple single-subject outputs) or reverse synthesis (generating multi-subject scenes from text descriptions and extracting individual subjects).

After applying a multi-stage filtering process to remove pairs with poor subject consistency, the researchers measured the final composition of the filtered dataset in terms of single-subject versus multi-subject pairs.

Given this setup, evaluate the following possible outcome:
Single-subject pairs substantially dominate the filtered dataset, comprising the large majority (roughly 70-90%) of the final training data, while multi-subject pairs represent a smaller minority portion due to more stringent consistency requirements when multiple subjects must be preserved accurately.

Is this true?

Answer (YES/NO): NO